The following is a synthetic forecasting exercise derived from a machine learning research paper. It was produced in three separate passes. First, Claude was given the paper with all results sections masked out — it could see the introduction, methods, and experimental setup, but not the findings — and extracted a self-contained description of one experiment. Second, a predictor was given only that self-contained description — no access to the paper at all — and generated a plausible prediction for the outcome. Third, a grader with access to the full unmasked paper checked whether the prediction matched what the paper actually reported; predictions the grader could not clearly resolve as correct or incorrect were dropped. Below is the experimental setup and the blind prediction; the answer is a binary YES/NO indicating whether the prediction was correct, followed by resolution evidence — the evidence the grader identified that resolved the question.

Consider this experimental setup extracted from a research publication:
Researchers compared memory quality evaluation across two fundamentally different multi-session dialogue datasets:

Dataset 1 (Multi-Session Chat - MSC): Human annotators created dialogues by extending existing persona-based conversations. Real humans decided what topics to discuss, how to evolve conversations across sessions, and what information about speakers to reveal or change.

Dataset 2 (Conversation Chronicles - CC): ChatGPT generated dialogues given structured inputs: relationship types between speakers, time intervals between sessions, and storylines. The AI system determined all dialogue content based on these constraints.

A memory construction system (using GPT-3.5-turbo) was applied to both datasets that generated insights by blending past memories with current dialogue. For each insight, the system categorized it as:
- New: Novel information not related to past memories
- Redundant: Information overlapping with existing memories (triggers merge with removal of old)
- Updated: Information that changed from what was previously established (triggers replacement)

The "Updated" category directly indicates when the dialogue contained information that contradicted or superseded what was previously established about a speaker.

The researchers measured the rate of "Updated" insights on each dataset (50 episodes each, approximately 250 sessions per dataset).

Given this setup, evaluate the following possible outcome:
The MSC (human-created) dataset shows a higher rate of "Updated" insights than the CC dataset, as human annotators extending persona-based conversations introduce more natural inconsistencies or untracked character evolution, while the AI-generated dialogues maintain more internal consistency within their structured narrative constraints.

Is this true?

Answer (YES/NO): YES